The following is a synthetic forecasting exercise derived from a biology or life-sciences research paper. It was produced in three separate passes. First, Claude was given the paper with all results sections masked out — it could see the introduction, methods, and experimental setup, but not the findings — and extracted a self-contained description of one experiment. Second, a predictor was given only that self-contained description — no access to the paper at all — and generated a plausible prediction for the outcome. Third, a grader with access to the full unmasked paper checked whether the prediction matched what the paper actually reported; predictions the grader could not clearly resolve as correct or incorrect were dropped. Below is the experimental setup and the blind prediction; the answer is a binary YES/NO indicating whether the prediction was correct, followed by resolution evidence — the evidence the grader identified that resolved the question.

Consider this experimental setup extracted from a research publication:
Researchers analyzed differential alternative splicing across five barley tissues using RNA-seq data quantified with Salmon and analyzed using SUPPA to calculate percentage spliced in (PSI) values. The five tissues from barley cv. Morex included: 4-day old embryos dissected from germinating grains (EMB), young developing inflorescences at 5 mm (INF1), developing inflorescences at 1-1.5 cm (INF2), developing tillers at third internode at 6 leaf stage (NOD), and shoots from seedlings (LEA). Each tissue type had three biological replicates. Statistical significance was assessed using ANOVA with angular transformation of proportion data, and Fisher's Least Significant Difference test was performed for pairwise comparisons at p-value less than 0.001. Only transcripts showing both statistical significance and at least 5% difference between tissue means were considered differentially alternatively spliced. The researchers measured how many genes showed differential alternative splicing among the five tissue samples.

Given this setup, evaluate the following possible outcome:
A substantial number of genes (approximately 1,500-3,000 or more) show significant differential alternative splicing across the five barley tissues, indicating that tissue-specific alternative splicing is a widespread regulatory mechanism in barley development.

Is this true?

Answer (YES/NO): YES